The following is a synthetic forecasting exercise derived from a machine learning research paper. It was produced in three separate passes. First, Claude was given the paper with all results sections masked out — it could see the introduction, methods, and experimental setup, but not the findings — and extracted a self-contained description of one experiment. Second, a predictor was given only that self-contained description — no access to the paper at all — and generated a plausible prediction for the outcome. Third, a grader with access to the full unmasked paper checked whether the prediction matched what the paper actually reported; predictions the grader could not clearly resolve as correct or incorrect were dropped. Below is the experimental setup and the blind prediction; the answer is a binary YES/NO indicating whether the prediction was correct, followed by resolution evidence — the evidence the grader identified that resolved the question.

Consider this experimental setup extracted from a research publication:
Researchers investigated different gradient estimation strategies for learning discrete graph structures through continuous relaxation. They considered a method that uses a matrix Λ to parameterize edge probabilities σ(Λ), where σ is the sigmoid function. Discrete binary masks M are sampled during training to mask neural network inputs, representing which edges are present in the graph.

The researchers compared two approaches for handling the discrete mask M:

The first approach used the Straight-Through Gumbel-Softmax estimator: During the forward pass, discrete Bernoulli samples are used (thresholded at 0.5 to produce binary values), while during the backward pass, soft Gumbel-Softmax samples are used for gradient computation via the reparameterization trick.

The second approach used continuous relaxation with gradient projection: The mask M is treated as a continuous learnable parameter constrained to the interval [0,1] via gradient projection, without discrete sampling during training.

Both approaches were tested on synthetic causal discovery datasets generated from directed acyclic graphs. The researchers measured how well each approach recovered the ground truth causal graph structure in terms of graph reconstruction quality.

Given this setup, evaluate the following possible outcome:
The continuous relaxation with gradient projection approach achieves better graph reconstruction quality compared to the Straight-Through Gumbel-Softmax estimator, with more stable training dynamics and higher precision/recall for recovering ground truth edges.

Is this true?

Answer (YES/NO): NO